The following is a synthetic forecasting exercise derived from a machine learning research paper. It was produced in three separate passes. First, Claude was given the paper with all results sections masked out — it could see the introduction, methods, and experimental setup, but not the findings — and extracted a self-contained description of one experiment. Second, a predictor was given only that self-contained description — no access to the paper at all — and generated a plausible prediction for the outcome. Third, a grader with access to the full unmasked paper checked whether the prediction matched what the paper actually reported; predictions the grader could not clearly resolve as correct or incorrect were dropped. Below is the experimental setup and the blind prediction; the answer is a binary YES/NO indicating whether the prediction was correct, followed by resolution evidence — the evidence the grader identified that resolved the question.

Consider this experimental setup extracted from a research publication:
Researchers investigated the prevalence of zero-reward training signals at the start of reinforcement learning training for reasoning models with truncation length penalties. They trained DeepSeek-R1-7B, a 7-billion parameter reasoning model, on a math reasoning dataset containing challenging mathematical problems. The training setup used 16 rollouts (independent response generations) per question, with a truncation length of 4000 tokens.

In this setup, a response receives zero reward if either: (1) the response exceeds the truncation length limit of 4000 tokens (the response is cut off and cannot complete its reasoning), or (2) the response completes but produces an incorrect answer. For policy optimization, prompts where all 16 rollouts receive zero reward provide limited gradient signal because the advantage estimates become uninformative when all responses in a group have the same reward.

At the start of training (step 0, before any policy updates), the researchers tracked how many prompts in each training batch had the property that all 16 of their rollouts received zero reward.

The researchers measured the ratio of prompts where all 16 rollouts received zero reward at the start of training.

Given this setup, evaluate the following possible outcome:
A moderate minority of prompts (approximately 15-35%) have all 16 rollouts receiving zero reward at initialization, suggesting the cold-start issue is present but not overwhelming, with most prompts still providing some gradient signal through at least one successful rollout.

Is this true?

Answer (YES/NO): NO